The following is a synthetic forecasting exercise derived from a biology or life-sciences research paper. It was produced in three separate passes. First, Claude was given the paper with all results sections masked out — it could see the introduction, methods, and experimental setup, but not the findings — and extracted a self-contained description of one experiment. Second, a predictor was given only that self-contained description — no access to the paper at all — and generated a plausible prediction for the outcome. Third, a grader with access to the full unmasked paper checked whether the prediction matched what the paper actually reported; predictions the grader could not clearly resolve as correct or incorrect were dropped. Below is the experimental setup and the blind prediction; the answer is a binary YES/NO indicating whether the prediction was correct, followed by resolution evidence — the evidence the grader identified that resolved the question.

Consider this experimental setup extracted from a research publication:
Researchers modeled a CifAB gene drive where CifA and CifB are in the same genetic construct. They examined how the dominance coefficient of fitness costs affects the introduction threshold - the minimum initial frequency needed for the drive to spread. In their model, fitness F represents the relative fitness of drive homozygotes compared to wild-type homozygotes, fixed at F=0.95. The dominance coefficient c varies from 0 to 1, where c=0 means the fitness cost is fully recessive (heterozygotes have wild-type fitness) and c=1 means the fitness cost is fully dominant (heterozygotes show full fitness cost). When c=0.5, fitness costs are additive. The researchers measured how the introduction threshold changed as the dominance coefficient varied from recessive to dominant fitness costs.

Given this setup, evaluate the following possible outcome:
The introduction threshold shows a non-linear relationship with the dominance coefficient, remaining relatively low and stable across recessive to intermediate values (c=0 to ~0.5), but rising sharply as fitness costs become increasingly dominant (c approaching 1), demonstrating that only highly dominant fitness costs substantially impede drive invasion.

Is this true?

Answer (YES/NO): NO